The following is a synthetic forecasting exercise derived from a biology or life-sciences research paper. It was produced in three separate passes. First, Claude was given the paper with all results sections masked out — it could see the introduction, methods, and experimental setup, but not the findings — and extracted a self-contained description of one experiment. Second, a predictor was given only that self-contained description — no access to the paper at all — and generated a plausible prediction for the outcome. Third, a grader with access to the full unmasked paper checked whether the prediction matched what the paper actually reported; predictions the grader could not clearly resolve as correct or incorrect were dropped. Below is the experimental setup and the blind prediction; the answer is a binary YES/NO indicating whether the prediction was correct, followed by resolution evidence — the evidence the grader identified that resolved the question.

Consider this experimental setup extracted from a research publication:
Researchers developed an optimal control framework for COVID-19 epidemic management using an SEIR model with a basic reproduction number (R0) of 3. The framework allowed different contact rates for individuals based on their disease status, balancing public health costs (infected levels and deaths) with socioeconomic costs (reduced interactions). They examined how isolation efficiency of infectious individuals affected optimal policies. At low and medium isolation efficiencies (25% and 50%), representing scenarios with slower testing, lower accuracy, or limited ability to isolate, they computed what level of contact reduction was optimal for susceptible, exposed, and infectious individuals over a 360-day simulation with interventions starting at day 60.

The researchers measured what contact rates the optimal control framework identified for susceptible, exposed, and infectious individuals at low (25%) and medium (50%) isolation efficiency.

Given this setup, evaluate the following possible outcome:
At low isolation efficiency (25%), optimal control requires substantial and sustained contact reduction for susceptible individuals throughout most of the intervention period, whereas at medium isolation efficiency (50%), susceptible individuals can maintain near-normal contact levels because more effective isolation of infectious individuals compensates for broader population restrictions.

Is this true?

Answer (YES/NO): NO